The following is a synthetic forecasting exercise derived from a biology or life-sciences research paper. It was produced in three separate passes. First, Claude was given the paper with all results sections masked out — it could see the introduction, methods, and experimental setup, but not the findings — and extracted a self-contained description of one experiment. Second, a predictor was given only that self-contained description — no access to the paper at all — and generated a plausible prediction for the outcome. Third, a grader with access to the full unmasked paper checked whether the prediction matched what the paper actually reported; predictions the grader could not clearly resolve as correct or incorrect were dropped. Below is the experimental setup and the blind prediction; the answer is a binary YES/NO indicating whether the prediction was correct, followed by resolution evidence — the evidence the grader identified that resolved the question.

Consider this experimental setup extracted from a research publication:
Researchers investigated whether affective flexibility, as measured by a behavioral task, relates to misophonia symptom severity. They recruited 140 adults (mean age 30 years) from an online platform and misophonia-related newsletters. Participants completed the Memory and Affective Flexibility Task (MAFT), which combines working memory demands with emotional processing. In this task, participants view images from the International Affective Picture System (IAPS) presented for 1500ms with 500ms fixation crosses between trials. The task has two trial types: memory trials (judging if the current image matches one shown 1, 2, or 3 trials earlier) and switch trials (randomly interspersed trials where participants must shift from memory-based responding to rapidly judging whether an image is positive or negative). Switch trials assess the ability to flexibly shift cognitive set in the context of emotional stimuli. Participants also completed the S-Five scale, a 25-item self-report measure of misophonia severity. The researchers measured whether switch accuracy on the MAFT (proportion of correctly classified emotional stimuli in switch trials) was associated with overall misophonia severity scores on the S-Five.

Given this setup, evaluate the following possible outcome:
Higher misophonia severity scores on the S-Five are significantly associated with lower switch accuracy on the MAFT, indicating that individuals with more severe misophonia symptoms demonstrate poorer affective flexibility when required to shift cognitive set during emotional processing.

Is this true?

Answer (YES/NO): YES